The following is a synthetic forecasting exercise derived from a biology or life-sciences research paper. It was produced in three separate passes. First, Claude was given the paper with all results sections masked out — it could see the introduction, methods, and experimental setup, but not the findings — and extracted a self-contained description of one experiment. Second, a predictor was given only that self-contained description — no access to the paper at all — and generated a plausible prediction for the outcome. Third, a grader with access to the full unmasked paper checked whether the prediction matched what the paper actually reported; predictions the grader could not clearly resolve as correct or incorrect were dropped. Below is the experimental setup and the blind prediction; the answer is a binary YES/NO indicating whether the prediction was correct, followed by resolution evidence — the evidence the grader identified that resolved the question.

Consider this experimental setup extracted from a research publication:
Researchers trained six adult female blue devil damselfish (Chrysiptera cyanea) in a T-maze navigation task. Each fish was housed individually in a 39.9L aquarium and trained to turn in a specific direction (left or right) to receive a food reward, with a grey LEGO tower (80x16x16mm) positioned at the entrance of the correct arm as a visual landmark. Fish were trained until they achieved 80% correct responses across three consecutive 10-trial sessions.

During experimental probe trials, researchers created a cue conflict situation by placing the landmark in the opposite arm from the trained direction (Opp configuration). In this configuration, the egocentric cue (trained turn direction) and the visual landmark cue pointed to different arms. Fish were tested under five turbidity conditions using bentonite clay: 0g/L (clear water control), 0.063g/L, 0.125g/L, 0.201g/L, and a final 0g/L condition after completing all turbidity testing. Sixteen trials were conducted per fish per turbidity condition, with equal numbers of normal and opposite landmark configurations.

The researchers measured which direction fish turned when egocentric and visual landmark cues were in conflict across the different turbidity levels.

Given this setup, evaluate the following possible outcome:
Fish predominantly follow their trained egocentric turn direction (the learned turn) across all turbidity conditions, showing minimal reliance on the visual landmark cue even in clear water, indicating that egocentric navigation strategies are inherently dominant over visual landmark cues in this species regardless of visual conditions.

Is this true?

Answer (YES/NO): YES